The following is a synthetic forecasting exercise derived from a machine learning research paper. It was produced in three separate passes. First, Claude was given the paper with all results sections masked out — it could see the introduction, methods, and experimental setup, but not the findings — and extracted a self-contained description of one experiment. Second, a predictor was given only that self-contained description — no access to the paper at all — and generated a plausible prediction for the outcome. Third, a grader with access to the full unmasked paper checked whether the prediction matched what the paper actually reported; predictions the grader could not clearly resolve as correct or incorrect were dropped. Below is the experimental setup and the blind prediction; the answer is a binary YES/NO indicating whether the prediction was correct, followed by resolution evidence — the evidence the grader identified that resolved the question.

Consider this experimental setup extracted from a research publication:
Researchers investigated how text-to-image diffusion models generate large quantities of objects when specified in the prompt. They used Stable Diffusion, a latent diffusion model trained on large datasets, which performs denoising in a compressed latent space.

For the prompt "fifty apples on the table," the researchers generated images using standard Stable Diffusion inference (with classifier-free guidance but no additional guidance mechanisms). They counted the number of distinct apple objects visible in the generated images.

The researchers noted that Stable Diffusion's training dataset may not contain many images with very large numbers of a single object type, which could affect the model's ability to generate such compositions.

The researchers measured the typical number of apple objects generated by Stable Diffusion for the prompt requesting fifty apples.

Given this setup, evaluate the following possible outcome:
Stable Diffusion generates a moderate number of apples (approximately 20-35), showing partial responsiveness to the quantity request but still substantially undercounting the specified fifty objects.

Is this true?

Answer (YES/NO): NO